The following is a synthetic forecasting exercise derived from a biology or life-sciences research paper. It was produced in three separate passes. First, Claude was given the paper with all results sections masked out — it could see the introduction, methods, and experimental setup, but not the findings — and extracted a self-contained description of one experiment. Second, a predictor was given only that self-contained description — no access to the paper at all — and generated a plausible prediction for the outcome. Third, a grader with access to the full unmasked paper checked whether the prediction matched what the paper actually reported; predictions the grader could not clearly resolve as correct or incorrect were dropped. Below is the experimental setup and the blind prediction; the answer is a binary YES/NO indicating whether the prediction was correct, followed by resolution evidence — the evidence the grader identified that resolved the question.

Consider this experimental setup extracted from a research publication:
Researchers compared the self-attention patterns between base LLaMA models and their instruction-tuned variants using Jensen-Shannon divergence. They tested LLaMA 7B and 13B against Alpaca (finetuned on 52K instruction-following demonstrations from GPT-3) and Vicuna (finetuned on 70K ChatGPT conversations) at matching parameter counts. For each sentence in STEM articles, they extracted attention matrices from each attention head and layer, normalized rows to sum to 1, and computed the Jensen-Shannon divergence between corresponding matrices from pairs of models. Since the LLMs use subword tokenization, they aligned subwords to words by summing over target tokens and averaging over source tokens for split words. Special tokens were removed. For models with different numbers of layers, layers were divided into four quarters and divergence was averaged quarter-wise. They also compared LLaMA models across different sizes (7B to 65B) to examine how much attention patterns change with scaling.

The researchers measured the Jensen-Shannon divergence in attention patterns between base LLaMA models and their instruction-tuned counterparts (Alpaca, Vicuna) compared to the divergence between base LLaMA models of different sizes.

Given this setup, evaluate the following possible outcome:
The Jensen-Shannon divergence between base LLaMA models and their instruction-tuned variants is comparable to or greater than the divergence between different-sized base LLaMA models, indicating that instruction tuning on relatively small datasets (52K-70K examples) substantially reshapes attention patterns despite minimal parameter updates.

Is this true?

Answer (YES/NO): NO